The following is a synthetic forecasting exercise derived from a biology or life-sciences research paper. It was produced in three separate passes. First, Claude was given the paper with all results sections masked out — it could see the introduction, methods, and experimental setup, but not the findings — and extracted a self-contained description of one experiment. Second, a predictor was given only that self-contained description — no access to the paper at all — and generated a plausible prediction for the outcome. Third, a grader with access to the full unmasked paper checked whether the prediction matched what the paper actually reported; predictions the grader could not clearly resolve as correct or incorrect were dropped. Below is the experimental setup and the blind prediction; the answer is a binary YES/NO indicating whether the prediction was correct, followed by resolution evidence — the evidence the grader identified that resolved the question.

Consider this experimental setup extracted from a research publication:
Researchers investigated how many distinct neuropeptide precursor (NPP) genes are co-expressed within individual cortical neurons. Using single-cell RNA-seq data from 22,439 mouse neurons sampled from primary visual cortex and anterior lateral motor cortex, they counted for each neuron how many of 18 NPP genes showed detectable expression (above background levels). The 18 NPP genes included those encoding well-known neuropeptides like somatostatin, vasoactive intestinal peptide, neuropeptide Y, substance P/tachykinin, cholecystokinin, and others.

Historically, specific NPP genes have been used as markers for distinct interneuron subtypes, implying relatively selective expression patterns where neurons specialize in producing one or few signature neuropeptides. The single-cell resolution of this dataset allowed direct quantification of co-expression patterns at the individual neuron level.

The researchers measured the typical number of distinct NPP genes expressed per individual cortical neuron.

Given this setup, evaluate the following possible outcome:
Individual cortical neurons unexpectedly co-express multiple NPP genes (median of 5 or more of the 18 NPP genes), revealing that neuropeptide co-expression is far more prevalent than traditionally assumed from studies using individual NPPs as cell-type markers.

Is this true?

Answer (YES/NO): NO